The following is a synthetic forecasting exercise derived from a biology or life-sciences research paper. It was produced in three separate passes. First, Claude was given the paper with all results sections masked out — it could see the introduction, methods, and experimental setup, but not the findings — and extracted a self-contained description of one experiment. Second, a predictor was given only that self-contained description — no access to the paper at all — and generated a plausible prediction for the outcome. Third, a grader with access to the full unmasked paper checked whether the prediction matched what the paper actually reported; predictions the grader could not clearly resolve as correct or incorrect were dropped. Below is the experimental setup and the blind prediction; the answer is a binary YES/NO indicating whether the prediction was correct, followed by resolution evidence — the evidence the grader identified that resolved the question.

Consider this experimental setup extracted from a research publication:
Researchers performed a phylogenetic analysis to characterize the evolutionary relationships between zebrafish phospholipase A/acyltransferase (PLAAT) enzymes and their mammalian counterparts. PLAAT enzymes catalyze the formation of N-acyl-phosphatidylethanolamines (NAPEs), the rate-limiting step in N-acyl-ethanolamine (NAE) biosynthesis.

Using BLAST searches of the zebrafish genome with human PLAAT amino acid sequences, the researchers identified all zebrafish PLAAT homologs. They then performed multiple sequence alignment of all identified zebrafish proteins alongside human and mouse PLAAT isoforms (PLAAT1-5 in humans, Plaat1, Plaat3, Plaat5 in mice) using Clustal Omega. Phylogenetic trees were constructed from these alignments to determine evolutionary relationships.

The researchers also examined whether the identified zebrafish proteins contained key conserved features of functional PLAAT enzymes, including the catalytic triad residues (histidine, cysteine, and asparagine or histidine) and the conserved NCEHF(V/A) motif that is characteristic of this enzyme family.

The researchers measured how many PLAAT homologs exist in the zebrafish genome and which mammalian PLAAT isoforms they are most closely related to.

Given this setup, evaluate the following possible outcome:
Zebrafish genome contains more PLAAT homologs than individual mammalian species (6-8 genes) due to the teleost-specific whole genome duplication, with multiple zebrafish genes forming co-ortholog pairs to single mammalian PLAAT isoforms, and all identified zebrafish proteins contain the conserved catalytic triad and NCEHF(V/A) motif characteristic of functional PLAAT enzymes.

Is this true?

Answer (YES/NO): NO